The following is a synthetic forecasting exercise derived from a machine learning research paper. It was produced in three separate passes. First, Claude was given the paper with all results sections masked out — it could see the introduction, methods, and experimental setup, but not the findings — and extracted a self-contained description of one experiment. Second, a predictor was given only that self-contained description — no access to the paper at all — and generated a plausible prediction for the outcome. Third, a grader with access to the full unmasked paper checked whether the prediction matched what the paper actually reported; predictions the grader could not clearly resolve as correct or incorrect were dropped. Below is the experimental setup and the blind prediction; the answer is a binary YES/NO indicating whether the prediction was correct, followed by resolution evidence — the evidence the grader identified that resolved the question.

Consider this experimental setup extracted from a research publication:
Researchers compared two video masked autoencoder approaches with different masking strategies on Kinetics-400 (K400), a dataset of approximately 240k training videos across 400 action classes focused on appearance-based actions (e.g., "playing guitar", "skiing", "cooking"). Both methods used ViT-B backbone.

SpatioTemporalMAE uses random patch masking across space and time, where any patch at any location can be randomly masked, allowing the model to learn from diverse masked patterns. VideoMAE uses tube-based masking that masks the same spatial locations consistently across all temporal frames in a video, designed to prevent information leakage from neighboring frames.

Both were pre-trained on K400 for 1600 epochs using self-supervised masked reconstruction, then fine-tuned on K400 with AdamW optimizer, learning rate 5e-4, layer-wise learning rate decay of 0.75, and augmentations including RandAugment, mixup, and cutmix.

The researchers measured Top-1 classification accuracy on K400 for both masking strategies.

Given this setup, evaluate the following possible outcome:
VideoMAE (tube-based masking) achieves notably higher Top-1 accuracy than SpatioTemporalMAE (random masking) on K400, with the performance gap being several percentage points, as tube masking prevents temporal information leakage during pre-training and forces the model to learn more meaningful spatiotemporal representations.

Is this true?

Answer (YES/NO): NO